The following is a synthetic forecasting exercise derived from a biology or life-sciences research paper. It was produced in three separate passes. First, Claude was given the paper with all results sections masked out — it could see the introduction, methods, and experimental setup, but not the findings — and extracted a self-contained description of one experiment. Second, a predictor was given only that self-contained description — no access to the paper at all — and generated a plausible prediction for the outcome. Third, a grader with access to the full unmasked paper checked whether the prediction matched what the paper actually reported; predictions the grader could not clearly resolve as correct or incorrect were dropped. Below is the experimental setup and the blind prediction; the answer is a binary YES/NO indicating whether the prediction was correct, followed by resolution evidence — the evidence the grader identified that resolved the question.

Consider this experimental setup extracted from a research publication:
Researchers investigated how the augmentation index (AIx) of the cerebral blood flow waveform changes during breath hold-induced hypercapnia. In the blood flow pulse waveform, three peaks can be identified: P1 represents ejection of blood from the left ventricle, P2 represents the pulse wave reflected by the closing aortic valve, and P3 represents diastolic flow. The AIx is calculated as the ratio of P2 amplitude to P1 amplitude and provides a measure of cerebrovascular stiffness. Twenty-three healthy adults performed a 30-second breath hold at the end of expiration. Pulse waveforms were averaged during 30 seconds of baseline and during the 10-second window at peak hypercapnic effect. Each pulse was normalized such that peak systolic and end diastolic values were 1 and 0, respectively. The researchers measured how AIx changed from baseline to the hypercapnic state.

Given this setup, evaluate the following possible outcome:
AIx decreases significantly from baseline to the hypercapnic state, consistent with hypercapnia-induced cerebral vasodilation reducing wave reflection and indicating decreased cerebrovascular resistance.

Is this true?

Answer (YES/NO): NO